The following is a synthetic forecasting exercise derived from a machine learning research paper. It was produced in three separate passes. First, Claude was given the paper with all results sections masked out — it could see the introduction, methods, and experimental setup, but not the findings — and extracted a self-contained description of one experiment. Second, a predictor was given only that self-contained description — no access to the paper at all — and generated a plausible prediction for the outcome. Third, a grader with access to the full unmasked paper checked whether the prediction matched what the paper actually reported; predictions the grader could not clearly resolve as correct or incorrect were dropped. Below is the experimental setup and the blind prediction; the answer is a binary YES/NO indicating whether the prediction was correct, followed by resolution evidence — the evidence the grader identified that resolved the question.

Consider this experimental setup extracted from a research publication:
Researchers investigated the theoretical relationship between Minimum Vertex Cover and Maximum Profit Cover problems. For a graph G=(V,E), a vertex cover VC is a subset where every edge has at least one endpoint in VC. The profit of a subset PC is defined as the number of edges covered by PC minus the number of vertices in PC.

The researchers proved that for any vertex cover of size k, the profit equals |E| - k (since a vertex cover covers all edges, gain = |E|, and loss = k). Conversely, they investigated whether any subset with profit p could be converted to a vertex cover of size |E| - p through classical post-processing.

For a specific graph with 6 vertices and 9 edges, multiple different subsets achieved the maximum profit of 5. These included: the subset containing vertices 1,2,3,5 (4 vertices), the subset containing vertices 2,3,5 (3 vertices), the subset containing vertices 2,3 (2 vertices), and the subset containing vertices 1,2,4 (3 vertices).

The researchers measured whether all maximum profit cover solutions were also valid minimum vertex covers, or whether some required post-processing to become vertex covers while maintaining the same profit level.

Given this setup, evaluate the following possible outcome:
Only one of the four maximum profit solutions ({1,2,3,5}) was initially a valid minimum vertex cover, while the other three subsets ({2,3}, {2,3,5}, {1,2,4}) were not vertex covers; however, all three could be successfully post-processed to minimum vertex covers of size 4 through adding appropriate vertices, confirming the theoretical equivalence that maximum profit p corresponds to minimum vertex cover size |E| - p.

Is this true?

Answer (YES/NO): YES